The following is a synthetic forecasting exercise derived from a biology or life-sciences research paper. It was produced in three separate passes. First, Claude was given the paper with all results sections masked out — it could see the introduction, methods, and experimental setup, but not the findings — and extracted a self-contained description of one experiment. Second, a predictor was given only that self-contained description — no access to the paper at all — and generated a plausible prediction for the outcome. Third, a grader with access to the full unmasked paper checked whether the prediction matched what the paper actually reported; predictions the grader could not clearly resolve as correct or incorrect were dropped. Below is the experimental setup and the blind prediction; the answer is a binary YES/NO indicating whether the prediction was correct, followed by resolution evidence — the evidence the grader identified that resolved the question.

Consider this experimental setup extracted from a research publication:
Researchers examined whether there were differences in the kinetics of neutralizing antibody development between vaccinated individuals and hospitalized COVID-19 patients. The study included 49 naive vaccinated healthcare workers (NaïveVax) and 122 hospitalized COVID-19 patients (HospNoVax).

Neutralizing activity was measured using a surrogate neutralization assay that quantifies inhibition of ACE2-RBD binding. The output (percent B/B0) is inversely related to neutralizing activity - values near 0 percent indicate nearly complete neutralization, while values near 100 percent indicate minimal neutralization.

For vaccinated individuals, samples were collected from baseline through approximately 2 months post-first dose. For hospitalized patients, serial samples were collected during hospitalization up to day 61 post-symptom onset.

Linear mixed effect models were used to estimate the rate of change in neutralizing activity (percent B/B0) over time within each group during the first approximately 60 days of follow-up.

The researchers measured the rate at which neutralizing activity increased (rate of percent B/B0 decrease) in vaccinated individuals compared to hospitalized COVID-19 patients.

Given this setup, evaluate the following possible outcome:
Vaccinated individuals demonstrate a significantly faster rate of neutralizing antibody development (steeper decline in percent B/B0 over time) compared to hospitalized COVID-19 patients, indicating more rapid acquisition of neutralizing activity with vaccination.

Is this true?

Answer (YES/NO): NO